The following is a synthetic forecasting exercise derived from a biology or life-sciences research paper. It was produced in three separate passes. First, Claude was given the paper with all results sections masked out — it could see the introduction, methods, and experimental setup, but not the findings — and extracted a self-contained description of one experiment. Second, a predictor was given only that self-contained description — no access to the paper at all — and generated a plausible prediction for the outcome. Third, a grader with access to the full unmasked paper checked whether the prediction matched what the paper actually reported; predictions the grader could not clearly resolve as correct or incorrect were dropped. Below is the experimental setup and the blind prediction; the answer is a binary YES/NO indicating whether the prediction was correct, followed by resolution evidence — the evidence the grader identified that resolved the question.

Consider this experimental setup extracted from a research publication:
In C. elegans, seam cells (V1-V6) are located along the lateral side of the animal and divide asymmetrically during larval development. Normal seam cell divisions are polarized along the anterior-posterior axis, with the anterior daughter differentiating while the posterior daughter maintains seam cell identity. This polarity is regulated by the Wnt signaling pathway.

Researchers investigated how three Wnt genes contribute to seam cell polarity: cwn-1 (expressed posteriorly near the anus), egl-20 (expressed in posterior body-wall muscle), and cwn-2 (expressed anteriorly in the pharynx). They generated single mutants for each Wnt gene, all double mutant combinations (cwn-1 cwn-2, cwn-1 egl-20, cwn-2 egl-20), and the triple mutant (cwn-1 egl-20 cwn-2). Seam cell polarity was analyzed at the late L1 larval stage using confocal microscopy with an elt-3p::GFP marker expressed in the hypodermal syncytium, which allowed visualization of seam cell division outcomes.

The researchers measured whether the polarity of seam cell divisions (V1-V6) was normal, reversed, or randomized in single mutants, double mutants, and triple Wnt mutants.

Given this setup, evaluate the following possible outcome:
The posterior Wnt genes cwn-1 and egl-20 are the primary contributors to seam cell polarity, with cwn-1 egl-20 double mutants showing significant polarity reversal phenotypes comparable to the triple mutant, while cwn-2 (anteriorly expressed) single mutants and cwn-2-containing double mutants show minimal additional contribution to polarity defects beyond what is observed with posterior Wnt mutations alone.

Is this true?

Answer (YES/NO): NO